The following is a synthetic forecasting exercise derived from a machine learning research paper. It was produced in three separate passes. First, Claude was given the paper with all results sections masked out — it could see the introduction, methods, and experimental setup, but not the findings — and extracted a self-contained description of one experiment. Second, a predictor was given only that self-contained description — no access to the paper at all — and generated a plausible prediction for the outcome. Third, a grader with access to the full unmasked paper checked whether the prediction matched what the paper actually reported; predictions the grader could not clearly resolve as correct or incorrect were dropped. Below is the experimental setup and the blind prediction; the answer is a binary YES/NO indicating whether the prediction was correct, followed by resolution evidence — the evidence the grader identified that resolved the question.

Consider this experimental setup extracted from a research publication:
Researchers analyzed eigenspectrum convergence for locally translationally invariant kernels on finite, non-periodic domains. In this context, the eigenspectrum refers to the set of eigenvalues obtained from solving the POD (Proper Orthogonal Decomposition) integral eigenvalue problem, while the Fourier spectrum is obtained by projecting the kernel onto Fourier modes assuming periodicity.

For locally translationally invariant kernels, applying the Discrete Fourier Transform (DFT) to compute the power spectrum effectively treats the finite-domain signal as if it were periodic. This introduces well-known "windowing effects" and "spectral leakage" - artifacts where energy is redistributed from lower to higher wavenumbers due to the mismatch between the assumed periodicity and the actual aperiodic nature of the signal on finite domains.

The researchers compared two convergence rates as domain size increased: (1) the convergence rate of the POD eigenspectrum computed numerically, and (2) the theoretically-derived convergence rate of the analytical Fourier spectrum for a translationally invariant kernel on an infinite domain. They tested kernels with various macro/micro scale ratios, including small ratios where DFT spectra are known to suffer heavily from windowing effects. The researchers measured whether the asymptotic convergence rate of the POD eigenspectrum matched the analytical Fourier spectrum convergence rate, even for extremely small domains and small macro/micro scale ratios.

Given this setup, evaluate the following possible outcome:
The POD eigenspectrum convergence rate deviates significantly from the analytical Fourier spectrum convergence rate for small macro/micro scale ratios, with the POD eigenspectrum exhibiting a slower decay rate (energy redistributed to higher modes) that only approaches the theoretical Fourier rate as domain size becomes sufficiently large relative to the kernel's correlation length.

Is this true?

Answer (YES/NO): NO